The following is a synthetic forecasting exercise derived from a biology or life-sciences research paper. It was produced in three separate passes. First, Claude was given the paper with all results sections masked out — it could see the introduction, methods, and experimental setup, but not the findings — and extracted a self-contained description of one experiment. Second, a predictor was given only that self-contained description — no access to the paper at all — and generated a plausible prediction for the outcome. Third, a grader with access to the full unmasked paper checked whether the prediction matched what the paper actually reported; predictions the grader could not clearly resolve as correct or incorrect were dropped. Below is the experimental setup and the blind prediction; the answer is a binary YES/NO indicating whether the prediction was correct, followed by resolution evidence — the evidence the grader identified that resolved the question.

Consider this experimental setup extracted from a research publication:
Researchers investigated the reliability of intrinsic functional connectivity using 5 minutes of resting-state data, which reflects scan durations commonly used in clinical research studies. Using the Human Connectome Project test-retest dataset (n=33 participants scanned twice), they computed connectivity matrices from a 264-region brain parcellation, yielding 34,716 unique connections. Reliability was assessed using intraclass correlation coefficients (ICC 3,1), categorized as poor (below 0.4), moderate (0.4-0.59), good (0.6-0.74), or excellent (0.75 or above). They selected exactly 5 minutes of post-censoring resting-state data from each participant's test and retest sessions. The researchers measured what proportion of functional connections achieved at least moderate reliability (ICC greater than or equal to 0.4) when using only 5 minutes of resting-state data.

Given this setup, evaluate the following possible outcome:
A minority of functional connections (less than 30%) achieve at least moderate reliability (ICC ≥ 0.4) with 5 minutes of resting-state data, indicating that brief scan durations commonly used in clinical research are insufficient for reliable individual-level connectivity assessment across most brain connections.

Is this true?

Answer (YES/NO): YES